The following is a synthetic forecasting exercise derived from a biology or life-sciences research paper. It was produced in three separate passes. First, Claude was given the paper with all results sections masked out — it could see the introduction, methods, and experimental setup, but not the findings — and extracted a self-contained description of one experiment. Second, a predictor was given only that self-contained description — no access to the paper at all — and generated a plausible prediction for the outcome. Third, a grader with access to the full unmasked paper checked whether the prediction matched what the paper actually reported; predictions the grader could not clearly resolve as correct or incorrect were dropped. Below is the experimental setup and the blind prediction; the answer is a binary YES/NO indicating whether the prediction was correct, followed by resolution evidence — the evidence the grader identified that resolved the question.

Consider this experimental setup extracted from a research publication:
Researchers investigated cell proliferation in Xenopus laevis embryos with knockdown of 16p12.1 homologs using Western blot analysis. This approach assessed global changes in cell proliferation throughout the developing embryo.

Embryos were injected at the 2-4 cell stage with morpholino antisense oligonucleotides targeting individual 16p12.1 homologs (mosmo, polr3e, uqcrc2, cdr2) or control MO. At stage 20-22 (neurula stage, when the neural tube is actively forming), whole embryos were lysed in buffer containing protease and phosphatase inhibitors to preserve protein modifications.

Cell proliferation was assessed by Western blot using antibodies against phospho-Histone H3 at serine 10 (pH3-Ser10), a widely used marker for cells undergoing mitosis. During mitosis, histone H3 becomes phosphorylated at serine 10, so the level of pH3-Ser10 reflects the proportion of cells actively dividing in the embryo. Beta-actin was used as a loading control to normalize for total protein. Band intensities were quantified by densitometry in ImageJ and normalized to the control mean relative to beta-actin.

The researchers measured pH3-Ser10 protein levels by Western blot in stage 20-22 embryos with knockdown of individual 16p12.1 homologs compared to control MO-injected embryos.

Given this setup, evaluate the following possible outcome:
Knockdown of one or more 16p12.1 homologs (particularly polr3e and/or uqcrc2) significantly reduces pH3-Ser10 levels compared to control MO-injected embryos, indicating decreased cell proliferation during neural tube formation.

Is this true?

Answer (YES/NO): YES